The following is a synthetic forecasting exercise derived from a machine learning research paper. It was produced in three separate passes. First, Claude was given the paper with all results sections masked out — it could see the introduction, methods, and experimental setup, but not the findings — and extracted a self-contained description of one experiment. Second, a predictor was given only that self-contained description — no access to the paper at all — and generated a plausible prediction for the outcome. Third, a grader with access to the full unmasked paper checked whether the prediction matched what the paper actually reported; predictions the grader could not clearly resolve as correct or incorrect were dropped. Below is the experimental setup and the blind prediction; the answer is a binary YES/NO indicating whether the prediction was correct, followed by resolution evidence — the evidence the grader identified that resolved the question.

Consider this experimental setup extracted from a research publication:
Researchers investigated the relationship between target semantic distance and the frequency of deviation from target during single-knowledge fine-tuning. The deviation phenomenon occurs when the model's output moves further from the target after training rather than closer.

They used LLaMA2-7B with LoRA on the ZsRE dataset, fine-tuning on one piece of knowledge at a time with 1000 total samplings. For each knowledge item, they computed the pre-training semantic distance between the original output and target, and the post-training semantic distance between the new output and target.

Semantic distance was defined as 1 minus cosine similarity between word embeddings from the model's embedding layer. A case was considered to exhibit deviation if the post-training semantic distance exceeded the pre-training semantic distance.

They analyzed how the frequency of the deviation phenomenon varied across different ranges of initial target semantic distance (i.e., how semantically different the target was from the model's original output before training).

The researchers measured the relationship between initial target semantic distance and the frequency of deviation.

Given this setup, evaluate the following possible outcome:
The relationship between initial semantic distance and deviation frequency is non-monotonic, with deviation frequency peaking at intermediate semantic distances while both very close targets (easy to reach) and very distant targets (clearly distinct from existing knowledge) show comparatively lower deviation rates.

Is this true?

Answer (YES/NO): NO